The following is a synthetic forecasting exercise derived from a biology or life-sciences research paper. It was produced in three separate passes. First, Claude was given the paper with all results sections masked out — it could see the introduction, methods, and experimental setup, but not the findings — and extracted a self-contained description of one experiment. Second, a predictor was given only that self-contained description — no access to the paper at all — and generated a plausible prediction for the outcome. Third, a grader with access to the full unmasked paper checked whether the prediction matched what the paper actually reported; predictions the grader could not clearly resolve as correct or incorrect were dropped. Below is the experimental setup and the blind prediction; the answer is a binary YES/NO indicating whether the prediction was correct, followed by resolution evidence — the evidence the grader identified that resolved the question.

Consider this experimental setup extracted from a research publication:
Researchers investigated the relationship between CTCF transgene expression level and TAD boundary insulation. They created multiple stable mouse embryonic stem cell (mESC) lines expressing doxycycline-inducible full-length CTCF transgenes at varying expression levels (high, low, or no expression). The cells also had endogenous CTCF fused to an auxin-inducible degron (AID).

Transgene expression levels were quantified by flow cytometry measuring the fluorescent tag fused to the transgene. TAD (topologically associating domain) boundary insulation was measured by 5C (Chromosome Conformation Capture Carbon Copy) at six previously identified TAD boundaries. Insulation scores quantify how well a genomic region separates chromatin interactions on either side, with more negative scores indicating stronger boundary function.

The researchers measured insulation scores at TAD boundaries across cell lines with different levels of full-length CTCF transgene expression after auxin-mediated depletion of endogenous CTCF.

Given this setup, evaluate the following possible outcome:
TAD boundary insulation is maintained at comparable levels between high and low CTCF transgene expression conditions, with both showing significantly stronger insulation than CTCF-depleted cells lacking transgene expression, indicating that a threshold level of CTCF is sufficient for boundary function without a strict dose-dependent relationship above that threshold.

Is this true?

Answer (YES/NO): NO